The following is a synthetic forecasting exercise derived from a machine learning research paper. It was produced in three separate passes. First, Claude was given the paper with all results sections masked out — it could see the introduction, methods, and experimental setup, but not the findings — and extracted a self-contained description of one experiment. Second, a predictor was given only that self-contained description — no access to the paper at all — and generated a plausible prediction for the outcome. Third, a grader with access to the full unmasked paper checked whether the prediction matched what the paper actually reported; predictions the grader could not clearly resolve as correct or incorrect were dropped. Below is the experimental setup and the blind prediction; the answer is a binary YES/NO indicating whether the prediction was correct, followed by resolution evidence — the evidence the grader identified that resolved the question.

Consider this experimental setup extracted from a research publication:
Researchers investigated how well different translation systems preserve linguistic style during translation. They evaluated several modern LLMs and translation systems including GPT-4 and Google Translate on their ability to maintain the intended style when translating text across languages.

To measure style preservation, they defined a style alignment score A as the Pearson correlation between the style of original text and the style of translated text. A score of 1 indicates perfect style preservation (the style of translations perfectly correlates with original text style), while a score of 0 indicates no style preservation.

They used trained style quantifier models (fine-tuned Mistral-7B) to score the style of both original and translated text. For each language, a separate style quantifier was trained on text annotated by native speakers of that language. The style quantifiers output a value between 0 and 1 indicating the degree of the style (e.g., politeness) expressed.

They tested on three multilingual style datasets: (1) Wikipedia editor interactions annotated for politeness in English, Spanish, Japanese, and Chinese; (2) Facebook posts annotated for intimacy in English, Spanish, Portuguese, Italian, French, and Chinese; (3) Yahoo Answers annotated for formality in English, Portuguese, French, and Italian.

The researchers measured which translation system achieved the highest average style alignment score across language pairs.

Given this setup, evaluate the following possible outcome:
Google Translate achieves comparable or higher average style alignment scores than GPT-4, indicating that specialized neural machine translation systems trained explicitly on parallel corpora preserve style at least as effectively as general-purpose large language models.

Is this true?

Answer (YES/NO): YES